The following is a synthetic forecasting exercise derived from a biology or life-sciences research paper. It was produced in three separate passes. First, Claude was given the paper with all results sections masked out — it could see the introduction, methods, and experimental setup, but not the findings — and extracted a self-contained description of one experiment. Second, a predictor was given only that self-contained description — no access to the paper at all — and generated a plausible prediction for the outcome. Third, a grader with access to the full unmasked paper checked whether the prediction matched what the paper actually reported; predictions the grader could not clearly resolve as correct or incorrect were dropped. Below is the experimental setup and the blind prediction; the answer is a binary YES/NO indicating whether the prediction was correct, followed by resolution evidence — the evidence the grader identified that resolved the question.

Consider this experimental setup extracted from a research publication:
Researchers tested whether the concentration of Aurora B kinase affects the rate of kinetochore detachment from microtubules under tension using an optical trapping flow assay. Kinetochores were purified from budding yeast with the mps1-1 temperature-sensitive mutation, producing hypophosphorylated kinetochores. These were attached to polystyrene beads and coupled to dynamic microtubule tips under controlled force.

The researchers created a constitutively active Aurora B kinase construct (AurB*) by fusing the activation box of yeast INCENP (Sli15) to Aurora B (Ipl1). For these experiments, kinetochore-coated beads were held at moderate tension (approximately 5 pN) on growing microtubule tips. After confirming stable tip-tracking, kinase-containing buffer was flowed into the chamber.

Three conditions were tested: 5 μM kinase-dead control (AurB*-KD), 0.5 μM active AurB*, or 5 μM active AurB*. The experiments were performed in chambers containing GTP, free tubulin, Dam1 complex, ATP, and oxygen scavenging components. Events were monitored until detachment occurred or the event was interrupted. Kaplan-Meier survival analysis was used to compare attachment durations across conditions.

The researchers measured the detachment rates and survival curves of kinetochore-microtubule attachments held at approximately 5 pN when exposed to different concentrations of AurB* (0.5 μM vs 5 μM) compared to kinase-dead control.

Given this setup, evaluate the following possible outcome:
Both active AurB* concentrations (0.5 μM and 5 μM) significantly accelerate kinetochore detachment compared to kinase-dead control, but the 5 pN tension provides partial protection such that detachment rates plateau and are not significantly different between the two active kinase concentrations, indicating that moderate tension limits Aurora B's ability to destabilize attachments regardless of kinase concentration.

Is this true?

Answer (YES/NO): NO